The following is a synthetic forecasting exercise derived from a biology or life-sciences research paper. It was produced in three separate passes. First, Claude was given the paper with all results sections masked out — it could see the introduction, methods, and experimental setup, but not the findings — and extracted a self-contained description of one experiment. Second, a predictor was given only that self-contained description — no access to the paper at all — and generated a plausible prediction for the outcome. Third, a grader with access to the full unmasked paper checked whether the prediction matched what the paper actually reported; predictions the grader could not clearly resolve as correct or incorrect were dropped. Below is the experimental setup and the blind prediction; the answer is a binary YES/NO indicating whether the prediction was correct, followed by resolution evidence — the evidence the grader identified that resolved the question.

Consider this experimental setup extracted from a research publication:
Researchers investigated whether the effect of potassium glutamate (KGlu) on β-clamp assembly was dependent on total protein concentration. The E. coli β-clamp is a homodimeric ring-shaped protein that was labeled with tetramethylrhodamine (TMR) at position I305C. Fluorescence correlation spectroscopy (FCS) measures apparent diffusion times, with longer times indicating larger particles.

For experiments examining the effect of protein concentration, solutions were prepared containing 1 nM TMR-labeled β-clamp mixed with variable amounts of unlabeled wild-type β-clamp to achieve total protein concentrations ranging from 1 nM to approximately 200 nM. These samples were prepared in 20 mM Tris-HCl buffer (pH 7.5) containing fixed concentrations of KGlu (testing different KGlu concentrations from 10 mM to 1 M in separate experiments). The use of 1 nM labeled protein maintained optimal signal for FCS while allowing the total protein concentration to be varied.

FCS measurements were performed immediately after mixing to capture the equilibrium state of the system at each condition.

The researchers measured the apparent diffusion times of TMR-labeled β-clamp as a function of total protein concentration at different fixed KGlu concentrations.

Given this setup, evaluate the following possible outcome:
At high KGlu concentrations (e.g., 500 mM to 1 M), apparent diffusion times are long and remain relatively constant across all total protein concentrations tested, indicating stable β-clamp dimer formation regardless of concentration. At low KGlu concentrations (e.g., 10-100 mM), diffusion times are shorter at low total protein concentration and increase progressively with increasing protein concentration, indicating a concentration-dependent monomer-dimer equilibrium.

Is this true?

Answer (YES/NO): NO